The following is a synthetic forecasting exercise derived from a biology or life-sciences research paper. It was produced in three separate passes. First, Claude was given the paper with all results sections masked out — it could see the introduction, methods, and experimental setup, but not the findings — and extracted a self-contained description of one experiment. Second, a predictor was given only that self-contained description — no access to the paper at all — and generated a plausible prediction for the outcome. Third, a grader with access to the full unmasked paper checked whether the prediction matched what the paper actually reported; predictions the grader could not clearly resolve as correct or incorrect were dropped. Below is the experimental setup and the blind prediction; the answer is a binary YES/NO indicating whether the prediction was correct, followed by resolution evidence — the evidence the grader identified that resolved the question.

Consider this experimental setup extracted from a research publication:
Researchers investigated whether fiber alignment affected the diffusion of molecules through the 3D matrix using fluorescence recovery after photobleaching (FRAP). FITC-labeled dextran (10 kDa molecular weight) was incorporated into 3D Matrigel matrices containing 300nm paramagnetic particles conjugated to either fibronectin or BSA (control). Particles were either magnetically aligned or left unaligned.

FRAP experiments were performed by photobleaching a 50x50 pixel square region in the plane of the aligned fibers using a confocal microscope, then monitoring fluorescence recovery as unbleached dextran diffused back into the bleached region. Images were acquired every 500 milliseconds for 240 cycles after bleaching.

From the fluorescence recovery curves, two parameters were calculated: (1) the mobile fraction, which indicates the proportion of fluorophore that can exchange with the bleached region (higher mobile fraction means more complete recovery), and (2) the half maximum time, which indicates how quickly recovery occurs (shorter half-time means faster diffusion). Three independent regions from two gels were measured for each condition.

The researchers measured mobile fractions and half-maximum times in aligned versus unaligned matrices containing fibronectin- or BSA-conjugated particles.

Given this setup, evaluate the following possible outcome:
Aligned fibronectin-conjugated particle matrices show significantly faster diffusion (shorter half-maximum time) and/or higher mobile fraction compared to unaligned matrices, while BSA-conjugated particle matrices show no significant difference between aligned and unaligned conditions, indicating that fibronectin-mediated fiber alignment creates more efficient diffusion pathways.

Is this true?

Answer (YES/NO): NO